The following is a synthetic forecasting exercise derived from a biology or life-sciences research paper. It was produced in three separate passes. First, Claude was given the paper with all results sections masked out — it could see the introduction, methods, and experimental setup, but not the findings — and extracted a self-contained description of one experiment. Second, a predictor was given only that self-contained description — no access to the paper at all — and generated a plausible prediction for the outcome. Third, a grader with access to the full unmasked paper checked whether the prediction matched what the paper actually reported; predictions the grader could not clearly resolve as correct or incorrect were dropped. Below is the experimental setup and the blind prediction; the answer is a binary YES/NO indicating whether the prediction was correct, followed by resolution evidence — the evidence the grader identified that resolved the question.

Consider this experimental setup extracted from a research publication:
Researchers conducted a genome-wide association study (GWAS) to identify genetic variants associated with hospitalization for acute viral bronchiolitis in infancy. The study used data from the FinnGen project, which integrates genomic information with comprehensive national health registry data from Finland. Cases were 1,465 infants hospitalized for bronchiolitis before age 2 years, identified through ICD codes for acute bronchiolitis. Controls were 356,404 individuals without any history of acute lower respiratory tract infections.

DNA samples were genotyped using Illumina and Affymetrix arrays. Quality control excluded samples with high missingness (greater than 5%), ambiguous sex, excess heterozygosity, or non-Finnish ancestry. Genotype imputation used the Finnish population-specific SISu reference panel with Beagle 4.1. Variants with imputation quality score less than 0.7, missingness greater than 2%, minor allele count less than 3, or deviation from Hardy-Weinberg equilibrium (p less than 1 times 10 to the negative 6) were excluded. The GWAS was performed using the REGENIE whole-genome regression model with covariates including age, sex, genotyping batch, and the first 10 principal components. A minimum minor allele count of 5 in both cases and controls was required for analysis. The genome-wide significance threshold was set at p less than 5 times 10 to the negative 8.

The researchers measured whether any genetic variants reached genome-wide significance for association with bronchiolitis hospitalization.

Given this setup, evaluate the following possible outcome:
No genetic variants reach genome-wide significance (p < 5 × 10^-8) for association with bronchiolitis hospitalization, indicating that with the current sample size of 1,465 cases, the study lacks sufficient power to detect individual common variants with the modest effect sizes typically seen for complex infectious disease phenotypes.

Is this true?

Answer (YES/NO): NO